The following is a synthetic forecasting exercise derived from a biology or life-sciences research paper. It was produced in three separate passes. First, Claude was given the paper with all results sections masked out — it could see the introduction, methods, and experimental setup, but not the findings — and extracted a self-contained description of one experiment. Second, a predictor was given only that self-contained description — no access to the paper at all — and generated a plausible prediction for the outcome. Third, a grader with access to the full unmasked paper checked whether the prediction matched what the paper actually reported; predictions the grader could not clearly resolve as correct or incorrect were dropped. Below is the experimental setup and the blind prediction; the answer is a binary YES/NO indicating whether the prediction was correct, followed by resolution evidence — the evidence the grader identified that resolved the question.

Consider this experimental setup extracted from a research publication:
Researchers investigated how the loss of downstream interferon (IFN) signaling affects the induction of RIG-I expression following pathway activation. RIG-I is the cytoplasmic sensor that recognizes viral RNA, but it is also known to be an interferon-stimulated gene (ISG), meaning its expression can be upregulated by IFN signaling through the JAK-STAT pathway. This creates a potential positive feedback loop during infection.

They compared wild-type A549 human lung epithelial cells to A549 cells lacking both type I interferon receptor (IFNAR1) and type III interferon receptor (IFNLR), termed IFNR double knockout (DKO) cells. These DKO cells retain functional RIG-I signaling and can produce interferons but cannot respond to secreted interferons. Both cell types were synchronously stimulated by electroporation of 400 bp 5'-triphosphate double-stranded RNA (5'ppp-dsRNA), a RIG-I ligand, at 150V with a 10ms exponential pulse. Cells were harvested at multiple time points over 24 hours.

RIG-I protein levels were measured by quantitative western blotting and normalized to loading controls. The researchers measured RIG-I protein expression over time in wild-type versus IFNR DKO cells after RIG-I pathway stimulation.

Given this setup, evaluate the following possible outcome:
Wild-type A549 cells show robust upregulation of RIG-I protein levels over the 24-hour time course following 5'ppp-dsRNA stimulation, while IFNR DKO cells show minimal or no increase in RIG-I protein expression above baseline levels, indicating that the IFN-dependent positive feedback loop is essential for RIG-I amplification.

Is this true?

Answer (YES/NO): NO